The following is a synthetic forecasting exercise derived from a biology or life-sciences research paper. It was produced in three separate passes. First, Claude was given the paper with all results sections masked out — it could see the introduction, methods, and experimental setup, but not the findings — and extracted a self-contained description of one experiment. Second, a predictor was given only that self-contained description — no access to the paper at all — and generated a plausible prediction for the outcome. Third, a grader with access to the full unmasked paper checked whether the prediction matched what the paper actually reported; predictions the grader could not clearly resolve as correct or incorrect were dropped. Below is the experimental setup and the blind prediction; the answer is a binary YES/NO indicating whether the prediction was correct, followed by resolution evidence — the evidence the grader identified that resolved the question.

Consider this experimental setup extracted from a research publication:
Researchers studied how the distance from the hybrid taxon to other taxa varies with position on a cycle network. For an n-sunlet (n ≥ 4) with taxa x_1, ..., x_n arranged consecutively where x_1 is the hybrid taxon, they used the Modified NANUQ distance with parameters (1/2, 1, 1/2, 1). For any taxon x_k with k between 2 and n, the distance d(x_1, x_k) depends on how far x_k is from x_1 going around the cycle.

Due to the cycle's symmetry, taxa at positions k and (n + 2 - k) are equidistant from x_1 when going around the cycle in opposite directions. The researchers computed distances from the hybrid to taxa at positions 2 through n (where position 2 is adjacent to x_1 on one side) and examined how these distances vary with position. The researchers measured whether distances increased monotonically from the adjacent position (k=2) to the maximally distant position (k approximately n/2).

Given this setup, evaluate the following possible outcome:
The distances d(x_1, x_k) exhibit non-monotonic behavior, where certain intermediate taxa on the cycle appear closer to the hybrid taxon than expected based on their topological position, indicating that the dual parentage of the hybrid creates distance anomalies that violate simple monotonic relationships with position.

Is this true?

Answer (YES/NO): NO